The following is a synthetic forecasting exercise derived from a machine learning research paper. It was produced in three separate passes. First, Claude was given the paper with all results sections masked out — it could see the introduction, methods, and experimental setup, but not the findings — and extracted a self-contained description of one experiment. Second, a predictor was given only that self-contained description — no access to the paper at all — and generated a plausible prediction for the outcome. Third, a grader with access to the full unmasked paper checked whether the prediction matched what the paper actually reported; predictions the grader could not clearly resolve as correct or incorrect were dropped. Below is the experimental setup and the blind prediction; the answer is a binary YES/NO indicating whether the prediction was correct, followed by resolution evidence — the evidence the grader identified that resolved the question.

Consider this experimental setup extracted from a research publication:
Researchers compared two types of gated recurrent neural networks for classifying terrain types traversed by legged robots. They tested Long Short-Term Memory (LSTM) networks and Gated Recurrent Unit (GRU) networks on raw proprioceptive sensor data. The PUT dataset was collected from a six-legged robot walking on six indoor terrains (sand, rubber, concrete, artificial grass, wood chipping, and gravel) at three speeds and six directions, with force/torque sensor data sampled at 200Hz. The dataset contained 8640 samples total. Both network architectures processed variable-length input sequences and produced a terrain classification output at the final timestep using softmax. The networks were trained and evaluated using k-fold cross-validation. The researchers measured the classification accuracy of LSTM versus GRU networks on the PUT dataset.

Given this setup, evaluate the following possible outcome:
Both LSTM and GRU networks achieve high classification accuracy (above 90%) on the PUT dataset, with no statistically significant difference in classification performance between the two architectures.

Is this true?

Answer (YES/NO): NO